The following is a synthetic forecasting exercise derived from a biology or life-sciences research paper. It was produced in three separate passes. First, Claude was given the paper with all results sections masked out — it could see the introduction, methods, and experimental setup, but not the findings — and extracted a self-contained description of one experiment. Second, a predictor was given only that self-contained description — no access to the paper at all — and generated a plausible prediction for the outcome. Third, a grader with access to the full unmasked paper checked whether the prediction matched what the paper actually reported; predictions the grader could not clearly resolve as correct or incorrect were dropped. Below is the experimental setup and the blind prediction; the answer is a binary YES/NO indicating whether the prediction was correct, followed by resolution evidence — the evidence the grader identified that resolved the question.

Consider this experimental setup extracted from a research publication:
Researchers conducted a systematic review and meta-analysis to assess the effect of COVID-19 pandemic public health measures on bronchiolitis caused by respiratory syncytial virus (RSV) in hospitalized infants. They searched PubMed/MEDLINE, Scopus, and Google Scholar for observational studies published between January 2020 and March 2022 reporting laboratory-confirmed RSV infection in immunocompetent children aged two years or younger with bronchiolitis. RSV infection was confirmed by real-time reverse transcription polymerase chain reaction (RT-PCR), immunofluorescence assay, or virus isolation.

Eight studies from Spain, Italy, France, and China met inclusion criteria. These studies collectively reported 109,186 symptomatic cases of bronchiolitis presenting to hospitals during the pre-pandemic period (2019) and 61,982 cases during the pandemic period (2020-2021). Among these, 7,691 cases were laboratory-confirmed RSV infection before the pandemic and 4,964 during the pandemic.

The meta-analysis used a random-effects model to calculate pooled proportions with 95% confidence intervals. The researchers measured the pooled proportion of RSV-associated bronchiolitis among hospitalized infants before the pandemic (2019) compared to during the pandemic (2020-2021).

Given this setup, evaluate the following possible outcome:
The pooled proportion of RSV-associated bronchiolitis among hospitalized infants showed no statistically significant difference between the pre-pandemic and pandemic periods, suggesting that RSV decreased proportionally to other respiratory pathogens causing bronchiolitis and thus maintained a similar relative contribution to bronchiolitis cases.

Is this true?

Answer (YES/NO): NO